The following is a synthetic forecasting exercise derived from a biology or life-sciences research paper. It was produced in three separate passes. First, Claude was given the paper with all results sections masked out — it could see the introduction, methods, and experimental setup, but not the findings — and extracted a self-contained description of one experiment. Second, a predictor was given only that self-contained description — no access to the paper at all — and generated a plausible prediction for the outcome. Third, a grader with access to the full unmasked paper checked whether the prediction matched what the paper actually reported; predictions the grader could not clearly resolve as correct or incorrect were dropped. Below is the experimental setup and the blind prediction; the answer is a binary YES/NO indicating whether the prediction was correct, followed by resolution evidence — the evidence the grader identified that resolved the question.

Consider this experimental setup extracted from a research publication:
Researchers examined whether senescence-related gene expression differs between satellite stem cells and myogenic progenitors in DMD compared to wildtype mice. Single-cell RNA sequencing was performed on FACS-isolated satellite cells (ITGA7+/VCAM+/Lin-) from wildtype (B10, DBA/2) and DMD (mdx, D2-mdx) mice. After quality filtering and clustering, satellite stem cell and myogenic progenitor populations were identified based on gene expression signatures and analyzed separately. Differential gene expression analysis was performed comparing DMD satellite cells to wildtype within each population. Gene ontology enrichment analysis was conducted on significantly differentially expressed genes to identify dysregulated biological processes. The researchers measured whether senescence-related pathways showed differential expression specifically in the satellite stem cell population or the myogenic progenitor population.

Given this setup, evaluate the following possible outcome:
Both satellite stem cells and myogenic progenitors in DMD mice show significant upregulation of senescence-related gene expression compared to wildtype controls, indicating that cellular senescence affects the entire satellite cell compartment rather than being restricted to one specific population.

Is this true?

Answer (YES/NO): NO